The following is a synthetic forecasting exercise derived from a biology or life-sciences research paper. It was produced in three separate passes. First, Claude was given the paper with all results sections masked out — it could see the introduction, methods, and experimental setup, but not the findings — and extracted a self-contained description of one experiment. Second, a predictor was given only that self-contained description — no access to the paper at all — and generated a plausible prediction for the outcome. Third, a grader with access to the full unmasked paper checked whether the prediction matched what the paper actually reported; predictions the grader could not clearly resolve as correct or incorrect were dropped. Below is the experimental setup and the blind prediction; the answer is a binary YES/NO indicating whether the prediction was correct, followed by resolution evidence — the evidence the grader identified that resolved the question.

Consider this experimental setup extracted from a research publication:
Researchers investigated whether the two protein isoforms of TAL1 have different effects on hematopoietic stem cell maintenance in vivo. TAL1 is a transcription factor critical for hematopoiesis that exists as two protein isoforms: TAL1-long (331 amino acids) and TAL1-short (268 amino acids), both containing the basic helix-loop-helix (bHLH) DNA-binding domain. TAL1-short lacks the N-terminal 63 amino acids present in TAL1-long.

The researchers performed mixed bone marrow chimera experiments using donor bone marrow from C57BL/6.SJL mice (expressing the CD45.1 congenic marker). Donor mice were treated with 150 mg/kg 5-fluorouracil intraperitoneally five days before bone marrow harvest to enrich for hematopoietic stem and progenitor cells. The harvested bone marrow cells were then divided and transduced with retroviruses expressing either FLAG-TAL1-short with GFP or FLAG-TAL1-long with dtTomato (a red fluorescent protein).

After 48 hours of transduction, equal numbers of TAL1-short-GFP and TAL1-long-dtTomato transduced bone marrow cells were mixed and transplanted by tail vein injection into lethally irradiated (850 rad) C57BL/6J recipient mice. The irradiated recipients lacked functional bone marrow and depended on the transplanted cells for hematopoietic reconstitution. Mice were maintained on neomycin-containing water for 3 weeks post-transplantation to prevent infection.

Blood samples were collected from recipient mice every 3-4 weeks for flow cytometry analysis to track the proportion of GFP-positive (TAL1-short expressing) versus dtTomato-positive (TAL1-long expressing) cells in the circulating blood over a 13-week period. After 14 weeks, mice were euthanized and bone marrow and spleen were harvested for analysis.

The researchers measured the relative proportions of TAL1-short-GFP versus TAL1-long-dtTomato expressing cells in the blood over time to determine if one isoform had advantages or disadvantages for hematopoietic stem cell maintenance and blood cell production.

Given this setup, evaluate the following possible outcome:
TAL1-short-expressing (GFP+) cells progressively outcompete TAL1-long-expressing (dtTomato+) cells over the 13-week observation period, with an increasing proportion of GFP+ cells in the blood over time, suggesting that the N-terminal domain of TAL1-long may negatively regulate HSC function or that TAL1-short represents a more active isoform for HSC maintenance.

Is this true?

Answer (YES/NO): NO